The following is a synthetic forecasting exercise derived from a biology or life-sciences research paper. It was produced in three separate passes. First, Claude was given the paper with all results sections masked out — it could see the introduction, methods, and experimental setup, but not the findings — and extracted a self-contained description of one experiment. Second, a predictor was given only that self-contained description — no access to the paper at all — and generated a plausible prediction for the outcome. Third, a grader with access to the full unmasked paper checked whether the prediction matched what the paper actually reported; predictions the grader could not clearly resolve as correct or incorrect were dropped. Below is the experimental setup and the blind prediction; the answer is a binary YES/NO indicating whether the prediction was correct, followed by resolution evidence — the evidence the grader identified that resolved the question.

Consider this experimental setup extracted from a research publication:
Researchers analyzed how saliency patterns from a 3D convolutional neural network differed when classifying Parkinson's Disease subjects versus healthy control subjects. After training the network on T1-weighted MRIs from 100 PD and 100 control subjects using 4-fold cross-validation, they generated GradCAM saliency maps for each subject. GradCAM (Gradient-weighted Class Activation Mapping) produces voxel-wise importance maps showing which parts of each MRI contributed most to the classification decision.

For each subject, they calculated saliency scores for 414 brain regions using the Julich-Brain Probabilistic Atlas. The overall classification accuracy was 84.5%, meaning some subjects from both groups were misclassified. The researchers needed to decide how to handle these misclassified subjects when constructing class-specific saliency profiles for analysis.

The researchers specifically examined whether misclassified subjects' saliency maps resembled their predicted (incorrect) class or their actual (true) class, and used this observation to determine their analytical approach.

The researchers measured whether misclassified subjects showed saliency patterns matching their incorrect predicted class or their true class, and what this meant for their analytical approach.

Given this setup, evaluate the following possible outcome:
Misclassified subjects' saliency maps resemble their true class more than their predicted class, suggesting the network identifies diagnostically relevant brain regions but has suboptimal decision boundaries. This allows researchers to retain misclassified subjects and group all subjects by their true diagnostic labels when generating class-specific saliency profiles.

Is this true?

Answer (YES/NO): NO